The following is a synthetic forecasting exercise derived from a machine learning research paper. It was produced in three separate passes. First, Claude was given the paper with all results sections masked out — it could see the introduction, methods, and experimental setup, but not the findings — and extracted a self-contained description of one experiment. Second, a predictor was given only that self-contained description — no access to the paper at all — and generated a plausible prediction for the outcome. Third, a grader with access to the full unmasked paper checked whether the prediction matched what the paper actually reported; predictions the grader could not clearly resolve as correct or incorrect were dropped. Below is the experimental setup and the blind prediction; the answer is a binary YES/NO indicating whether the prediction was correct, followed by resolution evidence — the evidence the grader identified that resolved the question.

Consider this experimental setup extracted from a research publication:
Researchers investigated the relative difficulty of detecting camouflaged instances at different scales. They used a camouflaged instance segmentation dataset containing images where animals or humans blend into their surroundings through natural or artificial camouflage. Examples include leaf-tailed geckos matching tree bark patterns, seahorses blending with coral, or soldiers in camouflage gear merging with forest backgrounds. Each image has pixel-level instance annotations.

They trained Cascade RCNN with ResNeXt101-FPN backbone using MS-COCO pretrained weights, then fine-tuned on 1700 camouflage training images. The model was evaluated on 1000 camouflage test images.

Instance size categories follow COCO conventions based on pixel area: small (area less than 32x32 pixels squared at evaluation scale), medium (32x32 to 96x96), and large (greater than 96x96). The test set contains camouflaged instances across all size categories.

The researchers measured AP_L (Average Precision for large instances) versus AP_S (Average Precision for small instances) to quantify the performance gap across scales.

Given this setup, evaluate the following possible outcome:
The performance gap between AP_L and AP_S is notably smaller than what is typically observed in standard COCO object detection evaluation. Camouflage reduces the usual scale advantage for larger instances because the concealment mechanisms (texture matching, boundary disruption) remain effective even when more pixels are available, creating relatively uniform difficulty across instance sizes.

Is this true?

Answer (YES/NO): NO